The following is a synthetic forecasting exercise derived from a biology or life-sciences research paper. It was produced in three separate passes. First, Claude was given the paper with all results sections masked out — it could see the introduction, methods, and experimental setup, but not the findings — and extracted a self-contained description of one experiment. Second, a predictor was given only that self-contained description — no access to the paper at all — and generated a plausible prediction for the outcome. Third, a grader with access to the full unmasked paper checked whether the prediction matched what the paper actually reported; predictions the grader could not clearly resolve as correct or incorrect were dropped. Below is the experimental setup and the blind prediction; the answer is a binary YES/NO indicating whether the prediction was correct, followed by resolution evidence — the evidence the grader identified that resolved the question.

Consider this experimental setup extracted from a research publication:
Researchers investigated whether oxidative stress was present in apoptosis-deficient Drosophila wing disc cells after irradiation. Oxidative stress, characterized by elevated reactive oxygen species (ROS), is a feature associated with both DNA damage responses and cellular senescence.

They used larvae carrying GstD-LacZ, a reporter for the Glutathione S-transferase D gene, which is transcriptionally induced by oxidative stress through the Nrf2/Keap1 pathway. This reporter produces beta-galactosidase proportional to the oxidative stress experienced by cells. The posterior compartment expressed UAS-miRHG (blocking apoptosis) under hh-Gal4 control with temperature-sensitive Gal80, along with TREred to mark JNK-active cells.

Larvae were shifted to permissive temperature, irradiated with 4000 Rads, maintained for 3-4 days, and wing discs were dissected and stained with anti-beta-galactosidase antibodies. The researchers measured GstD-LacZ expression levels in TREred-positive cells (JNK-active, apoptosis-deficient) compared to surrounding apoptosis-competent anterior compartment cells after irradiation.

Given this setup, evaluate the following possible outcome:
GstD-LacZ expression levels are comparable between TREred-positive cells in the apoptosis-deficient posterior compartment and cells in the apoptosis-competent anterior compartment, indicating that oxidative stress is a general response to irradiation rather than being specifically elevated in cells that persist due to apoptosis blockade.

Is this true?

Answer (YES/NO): NO